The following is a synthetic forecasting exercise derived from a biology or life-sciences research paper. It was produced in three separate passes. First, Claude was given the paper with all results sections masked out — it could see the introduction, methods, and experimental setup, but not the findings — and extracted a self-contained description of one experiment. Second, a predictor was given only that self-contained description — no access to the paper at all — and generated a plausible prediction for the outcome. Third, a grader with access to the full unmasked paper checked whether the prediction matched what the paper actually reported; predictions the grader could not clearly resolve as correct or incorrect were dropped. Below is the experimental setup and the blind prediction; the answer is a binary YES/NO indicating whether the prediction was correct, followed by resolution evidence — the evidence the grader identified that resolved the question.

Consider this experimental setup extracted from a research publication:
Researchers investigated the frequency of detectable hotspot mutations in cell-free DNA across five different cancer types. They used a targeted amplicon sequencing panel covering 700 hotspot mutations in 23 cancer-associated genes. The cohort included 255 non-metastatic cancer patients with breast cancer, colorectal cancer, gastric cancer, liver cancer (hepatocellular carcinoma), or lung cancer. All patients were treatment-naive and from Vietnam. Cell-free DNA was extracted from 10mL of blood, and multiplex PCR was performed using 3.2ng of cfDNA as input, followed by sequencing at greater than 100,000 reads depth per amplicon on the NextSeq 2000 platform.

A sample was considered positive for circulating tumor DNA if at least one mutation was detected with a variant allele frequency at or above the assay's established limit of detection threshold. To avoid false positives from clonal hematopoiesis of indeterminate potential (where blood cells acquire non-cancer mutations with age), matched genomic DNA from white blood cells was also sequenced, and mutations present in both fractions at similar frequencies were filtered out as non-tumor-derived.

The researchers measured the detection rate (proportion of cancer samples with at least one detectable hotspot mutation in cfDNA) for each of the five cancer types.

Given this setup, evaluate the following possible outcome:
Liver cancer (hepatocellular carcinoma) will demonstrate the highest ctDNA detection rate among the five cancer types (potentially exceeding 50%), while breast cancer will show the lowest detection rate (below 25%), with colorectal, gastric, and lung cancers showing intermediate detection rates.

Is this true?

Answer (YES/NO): NO